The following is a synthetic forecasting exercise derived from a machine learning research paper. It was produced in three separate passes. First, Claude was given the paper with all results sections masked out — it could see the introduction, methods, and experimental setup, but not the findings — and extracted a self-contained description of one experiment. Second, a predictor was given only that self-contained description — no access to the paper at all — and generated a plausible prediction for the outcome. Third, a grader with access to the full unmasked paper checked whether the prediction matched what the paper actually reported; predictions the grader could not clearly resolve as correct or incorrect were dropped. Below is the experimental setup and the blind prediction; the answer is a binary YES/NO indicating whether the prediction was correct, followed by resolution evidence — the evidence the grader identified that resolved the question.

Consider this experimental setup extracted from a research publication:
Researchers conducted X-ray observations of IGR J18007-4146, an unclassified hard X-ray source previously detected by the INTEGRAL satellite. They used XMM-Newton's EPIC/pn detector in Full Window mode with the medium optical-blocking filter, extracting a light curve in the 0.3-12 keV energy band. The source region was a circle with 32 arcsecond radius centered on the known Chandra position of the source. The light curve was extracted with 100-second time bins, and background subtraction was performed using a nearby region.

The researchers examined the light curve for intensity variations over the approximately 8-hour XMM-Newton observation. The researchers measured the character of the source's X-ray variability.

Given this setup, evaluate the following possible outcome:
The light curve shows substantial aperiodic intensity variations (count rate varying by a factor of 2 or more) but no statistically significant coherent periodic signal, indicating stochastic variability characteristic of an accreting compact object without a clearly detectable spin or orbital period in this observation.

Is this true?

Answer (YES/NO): NO